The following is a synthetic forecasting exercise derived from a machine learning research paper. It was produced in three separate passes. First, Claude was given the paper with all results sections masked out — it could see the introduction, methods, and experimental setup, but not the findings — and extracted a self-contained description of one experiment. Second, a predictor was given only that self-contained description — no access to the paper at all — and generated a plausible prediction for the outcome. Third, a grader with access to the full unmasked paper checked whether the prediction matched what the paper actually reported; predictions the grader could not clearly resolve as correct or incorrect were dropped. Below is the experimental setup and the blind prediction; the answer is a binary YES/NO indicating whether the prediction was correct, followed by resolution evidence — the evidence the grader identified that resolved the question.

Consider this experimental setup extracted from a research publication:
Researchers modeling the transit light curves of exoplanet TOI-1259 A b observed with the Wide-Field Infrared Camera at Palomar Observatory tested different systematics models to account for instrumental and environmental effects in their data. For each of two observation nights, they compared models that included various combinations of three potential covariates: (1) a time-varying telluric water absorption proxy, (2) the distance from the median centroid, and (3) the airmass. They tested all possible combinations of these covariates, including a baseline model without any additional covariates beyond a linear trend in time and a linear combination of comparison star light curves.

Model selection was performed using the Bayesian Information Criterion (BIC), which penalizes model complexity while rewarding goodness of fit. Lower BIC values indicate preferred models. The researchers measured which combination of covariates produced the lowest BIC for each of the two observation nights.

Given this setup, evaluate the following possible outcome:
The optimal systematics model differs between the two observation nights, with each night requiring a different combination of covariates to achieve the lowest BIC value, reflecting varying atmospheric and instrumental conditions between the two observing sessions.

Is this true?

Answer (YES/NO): YES